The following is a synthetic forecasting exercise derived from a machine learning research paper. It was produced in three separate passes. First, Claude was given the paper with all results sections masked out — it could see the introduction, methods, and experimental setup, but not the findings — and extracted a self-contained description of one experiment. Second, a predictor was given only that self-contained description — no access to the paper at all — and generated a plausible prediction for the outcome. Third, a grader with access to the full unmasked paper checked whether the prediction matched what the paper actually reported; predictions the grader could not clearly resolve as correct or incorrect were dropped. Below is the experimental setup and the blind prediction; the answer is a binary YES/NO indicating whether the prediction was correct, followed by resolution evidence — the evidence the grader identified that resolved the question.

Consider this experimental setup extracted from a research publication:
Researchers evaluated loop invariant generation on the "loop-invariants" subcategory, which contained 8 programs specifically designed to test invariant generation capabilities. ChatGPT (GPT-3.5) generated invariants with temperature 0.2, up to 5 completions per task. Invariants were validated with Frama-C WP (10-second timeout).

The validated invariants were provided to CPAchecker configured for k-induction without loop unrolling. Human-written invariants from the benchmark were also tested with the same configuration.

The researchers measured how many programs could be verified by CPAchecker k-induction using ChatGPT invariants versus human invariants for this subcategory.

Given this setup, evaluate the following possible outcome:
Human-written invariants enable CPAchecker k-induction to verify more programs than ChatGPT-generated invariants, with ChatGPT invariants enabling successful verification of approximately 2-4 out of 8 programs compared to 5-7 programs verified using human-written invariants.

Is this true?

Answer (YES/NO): NO